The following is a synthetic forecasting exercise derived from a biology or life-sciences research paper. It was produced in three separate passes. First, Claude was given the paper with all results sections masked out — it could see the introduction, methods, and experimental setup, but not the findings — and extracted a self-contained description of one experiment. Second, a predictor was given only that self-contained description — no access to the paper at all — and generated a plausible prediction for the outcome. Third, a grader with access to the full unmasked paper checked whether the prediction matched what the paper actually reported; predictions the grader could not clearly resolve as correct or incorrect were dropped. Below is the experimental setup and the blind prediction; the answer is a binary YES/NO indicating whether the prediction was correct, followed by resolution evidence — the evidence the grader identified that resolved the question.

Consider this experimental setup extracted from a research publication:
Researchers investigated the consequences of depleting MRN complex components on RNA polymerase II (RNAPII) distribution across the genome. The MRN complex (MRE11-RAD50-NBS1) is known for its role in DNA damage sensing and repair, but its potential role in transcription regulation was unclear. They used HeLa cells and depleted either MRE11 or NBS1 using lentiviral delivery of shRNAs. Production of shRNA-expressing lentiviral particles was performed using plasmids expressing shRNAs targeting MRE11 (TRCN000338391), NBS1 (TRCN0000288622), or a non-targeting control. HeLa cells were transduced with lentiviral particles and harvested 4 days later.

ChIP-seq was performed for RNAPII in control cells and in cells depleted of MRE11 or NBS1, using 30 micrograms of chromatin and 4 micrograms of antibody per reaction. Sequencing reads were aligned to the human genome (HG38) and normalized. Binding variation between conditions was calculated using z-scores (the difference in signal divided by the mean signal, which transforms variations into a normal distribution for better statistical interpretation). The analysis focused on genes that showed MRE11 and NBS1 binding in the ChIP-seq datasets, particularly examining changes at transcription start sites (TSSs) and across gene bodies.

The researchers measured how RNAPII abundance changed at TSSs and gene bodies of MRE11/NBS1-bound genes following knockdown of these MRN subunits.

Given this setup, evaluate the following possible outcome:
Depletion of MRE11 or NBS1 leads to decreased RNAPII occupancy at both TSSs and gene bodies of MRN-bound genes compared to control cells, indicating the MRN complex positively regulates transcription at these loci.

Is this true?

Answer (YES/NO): NO